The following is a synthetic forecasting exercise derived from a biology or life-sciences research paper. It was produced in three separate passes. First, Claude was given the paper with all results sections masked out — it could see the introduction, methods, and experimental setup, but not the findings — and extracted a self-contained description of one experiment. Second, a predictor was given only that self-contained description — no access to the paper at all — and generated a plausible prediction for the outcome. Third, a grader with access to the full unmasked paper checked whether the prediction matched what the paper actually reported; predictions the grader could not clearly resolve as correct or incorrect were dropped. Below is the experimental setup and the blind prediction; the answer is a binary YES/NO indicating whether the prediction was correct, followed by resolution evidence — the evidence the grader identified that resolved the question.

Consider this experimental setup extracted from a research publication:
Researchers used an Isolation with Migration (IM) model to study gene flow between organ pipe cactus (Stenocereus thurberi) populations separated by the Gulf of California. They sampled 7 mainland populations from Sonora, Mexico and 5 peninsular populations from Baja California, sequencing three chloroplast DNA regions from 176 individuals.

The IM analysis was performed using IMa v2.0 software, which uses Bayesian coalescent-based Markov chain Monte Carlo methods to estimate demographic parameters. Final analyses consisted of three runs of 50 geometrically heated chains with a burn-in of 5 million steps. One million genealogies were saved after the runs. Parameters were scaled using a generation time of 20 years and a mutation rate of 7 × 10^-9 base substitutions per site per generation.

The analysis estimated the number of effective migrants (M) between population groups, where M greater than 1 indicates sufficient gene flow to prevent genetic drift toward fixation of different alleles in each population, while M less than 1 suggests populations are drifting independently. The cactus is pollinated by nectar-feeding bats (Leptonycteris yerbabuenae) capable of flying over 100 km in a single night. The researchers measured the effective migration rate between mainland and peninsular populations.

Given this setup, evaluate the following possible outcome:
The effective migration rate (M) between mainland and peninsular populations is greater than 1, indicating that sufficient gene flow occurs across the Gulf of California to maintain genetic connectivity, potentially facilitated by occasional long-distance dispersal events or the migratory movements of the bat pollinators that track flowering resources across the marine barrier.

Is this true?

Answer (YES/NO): YES